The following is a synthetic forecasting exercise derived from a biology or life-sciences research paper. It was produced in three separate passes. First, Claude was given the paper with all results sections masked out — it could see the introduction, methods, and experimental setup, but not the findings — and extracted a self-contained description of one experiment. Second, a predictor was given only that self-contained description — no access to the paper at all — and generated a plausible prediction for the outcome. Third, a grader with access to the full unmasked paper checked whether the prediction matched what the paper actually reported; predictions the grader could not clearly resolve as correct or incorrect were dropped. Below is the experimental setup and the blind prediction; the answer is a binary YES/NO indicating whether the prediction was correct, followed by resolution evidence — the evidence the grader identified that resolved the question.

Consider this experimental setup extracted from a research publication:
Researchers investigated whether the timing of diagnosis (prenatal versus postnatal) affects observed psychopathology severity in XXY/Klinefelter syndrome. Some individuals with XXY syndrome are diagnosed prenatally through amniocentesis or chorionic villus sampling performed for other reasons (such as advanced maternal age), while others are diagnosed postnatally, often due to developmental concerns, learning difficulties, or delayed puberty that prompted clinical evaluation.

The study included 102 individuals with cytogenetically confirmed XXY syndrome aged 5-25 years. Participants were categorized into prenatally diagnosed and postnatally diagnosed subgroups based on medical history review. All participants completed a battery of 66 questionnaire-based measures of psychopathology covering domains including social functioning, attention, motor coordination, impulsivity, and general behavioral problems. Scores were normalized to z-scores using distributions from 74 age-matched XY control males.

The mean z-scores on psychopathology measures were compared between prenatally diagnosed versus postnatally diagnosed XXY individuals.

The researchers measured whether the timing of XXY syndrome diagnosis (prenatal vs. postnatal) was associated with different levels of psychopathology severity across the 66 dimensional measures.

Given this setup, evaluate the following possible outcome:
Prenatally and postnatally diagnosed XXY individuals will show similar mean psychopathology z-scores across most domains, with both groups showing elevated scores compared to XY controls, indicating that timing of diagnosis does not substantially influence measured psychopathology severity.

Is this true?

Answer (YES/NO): YES